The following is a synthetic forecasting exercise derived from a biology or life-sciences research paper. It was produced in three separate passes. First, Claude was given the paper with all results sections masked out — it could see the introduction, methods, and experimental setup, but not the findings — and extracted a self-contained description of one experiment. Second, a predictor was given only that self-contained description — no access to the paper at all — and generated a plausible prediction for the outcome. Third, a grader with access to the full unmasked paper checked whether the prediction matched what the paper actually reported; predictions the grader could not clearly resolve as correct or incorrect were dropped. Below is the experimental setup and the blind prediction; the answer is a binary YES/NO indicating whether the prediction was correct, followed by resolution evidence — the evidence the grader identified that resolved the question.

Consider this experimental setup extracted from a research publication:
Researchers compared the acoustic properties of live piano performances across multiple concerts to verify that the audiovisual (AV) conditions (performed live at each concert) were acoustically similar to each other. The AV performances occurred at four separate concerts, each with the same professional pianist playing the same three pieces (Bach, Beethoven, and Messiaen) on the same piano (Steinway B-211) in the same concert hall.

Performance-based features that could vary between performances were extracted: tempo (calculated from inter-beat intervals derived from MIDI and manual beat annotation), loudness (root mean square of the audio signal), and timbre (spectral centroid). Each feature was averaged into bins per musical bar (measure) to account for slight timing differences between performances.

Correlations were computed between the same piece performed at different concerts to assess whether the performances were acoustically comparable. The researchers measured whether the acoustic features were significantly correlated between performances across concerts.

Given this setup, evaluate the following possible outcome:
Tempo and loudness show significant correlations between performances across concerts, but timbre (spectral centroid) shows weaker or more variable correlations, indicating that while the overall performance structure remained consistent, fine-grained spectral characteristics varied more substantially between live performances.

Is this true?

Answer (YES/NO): NO